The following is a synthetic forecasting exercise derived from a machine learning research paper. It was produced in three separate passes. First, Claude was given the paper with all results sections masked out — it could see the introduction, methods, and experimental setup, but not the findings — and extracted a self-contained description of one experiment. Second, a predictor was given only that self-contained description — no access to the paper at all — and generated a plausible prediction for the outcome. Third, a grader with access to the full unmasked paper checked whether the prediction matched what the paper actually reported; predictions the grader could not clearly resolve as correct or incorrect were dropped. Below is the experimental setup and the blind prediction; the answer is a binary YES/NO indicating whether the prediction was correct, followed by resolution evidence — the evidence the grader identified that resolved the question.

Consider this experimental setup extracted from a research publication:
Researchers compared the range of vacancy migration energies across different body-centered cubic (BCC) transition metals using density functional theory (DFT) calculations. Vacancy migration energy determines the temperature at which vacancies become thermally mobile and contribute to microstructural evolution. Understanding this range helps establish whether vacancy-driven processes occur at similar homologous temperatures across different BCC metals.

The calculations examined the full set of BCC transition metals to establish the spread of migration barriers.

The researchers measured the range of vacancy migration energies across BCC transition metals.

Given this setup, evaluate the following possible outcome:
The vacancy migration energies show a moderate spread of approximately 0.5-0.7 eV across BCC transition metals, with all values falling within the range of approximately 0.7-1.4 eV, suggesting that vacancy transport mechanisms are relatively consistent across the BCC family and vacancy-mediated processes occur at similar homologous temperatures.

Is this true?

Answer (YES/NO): NO